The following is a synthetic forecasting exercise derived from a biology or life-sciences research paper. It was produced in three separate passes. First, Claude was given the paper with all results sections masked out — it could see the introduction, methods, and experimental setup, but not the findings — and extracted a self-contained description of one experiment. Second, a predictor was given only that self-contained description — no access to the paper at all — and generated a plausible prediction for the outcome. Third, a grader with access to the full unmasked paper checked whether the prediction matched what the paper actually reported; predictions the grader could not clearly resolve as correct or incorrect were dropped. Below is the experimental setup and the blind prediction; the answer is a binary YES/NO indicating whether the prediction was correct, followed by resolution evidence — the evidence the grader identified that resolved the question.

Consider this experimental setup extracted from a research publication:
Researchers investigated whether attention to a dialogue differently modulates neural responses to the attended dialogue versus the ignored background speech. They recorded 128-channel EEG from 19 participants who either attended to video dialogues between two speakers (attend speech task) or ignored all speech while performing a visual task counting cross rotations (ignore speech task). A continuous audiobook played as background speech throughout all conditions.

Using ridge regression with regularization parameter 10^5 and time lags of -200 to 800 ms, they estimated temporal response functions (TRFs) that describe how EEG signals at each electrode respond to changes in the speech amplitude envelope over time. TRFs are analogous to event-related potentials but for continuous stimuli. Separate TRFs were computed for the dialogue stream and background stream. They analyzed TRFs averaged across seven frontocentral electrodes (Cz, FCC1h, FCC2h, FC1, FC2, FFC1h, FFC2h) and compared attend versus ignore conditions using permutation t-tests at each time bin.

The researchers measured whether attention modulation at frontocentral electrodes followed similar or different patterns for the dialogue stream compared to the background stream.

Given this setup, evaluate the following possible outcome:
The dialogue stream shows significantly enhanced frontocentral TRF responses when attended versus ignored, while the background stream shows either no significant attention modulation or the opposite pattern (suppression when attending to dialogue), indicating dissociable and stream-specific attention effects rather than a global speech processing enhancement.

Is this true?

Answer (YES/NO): NO